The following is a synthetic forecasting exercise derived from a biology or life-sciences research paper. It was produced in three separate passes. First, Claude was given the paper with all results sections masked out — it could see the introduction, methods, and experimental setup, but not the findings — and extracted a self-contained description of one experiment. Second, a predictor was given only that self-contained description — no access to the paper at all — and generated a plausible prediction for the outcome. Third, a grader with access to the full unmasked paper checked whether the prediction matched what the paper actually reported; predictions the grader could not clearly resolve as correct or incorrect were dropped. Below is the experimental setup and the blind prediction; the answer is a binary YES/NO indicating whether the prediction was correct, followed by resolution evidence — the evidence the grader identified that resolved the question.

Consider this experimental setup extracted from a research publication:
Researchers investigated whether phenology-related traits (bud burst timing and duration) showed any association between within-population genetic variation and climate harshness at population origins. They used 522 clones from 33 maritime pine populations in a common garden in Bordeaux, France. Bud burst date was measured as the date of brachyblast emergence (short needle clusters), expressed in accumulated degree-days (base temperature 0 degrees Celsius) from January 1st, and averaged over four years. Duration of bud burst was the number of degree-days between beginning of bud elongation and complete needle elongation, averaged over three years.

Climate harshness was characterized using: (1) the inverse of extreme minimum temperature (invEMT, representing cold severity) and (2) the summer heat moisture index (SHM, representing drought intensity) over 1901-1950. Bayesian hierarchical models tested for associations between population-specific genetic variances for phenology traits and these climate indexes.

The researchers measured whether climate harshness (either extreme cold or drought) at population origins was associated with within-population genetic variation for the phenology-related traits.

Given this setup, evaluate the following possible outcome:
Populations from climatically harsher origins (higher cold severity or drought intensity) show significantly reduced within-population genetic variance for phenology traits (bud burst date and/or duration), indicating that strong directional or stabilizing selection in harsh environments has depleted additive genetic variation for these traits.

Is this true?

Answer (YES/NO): NO